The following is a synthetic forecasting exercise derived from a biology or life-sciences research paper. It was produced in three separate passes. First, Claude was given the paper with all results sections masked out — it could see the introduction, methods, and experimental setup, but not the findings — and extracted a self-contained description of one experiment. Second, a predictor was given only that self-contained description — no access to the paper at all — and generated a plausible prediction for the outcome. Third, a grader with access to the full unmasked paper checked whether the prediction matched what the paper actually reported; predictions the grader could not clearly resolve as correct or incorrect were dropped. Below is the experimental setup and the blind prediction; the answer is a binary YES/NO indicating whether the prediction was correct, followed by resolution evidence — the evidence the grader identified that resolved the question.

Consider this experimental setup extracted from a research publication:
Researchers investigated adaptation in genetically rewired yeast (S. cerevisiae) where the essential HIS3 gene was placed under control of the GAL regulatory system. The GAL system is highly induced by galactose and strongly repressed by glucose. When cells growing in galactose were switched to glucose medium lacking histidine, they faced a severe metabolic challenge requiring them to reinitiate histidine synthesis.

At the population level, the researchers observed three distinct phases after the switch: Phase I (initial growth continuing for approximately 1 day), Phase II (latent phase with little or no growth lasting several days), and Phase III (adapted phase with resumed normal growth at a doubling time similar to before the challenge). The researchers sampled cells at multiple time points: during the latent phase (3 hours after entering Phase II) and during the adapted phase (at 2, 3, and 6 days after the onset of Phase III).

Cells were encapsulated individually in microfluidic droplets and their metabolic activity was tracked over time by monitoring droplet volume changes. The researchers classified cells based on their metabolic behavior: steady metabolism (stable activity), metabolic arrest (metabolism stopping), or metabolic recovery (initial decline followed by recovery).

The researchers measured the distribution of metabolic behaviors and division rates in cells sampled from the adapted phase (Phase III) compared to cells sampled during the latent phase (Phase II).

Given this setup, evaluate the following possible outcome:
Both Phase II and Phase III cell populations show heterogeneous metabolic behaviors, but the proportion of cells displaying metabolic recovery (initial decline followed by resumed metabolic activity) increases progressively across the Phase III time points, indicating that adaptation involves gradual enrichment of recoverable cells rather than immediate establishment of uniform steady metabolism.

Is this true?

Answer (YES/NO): NO